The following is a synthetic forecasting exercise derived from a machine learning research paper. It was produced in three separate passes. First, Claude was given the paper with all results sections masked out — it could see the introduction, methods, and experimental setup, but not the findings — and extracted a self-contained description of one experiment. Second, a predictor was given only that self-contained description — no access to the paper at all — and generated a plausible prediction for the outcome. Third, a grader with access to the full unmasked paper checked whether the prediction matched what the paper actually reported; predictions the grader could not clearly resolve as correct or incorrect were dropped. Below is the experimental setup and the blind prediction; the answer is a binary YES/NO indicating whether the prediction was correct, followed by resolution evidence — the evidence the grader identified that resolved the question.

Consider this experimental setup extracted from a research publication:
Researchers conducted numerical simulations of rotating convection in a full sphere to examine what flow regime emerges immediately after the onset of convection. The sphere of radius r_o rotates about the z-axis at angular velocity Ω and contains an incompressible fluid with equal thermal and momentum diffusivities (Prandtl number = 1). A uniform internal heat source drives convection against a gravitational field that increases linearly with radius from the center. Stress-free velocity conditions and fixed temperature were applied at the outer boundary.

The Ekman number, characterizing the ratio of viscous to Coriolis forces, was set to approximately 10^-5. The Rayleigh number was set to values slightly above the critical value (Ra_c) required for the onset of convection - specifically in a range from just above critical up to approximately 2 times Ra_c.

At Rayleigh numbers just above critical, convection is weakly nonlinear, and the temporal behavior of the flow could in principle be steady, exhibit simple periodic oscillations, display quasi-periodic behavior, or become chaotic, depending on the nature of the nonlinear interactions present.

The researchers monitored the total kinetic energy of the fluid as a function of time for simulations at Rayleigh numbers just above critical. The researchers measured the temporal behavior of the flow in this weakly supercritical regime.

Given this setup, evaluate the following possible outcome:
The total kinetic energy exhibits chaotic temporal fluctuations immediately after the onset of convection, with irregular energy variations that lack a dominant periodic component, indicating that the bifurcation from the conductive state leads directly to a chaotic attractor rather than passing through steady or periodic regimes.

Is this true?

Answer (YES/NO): NO